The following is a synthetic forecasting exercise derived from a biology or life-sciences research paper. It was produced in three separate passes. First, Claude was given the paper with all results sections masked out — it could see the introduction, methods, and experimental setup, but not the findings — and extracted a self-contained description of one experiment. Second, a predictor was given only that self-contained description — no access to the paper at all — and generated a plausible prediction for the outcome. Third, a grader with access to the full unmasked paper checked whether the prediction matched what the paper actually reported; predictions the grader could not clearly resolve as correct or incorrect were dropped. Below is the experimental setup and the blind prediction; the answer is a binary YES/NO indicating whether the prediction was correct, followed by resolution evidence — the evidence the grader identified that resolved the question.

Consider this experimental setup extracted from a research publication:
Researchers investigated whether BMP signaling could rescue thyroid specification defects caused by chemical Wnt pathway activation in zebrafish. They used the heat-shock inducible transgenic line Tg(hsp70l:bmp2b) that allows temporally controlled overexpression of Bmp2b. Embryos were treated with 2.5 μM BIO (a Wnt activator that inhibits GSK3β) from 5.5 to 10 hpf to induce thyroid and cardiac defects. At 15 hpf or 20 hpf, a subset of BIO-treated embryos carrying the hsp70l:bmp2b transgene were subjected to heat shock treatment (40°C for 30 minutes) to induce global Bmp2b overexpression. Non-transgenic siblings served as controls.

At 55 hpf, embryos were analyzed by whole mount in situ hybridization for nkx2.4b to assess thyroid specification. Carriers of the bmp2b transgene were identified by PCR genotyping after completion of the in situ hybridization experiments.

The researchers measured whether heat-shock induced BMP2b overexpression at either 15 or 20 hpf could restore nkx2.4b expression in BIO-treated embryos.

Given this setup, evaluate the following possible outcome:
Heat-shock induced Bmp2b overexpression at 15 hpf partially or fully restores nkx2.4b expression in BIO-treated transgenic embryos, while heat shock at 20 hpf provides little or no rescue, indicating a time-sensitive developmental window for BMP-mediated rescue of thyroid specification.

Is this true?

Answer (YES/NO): YES